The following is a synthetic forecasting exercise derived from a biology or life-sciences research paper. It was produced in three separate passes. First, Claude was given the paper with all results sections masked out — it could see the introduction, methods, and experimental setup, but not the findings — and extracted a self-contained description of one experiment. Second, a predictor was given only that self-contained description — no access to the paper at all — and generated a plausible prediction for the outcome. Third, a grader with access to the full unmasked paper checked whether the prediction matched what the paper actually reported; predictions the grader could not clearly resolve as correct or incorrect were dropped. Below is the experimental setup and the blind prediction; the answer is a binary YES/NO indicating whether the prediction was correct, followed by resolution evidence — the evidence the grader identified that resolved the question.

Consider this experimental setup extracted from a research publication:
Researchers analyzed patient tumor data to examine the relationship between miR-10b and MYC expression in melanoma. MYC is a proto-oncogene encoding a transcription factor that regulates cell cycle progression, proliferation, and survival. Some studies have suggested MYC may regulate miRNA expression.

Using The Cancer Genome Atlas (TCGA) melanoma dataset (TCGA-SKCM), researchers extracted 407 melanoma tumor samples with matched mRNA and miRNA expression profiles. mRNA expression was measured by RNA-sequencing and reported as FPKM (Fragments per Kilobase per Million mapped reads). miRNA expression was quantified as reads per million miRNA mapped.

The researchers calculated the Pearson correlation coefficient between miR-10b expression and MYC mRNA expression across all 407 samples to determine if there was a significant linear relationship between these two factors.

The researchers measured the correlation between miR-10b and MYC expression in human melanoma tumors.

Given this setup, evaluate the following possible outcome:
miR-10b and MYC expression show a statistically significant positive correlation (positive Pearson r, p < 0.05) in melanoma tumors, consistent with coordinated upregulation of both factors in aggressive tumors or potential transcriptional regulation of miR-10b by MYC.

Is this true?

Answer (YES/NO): NO